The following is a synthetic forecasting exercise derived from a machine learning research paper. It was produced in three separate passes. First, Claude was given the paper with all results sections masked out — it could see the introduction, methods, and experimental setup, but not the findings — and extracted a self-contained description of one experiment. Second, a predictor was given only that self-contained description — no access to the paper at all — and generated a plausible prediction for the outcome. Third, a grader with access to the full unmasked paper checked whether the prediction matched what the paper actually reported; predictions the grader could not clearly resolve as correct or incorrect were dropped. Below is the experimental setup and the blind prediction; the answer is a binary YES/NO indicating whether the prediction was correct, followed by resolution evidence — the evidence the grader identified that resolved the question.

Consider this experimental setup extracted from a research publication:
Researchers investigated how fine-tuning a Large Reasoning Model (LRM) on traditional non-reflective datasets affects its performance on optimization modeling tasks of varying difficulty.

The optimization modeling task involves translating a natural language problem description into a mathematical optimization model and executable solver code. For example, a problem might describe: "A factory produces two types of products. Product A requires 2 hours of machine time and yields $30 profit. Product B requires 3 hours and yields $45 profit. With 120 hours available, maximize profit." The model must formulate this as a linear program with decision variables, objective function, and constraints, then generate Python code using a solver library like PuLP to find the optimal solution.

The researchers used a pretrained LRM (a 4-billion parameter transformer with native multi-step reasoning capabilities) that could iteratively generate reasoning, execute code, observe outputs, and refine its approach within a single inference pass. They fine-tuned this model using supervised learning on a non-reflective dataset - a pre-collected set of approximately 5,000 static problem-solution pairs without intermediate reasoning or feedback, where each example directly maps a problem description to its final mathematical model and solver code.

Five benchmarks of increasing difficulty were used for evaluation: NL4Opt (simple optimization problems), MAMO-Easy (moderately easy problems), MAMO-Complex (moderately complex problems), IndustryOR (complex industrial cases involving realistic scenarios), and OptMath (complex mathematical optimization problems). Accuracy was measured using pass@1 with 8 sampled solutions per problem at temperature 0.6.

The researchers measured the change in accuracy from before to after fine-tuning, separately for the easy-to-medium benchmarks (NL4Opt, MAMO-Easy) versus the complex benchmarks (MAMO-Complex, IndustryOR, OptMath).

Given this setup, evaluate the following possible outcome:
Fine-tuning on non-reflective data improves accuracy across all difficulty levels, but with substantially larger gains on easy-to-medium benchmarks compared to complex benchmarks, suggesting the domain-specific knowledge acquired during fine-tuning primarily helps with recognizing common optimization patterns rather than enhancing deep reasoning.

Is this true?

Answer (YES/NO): NO